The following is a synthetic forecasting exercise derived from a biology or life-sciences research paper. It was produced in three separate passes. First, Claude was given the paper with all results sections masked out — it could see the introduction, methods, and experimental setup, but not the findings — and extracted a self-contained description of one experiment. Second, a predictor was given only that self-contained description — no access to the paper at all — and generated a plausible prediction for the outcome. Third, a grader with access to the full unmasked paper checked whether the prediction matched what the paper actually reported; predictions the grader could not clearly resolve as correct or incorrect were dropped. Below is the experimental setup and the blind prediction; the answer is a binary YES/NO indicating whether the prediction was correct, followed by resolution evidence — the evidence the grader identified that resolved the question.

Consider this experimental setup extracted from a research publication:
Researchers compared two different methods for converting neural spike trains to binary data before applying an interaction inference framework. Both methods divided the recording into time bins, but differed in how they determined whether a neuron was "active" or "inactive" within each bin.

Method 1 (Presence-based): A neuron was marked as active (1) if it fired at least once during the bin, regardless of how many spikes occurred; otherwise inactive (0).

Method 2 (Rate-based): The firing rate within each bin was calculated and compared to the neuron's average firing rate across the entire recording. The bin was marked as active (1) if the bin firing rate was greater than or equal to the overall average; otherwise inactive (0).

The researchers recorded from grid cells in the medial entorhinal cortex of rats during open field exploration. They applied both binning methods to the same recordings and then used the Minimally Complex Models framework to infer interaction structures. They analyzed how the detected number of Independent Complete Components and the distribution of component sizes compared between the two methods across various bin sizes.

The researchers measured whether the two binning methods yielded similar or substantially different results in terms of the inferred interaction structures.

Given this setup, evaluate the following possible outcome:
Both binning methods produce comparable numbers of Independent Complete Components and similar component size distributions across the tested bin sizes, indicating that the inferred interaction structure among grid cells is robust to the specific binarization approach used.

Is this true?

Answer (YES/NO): NO